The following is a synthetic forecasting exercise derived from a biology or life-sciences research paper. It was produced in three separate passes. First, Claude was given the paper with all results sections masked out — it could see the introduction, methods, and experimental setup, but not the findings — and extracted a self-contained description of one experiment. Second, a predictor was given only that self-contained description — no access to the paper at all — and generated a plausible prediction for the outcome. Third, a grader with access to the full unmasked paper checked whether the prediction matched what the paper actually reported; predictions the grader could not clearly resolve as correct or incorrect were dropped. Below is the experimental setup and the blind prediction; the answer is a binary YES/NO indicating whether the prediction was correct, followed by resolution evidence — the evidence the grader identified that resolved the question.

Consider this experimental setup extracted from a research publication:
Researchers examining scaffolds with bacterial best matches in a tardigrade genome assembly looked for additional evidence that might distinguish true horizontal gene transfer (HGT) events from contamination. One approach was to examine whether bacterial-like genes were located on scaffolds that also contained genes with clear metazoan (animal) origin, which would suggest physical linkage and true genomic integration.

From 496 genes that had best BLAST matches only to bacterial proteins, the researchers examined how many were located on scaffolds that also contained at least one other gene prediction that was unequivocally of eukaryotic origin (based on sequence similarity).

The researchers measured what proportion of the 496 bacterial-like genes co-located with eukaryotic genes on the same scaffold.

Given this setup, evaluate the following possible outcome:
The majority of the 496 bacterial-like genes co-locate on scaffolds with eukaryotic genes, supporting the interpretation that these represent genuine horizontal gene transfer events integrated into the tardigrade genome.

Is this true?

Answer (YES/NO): NO